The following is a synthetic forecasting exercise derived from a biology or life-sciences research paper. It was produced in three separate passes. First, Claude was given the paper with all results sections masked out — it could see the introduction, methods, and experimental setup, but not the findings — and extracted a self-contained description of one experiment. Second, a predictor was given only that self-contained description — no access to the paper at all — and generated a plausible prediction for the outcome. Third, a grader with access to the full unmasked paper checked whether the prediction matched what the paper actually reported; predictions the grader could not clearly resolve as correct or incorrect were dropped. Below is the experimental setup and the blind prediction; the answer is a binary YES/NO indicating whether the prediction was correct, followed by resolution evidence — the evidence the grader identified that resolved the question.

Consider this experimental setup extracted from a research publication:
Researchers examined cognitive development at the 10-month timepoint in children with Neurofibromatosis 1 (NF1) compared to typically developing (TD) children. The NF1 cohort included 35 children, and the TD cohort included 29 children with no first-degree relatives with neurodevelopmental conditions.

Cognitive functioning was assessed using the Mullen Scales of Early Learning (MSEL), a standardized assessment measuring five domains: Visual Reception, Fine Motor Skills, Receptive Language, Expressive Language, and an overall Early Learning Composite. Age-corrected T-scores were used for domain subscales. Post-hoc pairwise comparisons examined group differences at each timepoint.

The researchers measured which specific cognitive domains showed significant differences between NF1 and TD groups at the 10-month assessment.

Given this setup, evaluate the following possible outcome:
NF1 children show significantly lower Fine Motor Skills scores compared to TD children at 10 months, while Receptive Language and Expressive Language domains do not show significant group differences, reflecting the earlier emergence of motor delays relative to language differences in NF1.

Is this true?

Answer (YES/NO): YES